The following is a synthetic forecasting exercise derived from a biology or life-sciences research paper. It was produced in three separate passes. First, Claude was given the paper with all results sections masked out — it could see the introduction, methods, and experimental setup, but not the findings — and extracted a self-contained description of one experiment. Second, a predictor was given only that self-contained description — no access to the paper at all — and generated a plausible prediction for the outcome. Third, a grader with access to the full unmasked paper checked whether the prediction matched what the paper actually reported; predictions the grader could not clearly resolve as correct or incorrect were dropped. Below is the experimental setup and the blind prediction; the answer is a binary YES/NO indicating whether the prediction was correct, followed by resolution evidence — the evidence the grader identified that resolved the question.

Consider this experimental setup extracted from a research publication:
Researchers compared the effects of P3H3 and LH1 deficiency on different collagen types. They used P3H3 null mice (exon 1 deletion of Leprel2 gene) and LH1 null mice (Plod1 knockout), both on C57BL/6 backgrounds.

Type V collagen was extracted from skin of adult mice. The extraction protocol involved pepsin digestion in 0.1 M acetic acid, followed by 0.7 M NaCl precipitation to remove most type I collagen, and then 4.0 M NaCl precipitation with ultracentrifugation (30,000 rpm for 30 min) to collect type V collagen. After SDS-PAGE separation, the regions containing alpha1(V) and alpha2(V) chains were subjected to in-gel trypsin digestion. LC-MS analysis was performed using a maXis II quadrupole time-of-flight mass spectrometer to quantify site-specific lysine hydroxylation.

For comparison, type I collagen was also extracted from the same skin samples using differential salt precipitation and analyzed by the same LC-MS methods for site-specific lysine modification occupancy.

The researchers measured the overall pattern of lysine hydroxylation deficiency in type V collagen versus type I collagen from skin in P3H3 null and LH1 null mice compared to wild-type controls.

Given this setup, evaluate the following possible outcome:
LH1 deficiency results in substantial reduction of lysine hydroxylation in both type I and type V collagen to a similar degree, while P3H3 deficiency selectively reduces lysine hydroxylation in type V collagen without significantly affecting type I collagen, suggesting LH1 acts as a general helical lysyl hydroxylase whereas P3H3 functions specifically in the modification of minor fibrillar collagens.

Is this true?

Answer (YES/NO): NO